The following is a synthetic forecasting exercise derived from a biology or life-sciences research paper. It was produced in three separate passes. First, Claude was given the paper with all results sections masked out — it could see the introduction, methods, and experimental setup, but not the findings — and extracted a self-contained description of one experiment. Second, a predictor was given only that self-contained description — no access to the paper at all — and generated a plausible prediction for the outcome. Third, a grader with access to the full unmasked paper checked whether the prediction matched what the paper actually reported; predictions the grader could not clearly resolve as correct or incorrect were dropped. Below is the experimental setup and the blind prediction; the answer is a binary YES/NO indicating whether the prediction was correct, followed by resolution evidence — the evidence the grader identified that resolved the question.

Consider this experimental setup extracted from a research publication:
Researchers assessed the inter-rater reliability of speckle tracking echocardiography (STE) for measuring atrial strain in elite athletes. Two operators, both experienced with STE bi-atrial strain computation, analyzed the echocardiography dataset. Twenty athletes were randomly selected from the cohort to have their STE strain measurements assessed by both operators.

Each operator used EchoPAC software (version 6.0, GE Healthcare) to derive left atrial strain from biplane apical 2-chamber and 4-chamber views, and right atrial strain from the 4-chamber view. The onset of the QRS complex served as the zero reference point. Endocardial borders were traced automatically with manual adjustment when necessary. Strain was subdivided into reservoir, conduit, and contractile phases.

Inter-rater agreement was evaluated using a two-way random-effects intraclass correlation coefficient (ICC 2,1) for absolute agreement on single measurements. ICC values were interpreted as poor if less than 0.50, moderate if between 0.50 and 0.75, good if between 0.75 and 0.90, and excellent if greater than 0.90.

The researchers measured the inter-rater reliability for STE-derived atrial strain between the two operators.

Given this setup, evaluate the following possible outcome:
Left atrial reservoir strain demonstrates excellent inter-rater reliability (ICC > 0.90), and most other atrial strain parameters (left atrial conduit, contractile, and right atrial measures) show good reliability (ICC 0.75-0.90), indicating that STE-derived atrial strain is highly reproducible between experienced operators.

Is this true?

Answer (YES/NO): NO